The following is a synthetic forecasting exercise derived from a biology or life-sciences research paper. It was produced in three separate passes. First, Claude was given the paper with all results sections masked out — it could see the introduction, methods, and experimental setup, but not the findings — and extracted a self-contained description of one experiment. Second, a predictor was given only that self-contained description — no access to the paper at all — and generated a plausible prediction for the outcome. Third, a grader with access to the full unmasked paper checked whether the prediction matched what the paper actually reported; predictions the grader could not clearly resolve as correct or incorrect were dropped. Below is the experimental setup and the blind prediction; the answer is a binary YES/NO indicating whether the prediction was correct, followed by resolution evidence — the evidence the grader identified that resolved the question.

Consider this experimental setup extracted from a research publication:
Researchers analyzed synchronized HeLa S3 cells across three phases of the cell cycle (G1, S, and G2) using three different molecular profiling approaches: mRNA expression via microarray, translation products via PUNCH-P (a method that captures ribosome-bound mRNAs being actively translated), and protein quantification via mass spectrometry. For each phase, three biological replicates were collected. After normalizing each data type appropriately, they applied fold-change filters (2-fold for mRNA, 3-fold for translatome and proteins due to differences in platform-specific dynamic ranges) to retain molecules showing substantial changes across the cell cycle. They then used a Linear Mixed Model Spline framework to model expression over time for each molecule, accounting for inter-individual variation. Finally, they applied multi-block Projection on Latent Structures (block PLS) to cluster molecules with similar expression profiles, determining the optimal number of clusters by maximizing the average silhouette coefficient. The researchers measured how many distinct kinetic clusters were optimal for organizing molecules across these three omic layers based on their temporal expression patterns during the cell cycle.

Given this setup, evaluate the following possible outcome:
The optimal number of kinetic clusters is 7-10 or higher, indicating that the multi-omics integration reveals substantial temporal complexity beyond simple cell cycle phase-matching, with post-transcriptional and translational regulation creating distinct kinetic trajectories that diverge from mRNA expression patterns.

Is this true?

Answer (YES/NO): NO